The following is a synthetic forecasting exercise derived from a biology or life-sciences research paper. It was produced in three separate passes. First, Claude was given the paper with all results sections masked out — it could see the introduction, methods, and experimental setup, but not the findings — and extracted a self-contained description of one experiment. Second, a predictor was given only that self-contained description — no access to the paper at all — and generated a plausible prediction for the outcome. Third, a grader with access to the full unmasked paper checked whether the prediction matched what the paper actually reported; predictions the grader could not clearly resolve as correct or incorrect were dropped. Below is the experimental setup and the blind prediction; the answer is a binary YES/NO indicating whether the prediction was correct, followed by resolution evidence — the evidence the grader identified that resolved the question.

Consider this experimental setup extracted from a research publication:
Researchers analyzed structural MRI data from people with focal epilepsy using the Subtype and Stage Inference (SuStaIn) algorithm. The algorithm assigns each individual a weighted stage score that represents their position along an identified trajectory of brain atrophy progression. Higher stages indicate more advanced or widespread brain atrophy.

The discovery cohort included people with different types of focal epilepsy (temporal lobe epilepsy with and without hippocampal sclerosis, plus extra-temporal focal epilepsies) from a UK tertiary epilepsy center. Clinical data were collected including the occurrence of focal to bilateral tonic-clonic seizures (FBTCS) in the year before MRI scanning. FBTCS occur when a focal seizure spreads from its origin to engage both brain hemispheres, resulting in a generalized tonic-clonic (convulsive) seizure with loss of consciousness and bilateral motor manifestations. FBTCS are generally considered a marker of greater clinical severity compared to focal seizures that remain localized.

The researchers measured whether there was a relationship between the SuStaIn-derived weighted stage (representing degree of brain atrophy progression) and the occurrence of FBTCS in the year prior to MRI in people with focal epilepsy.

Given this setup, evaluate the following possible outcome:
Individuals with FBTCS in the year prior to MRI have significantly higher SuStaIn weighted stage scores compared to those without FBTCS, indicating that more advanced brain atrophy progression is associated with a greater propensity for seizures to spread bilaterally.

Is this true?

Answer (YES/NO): NO